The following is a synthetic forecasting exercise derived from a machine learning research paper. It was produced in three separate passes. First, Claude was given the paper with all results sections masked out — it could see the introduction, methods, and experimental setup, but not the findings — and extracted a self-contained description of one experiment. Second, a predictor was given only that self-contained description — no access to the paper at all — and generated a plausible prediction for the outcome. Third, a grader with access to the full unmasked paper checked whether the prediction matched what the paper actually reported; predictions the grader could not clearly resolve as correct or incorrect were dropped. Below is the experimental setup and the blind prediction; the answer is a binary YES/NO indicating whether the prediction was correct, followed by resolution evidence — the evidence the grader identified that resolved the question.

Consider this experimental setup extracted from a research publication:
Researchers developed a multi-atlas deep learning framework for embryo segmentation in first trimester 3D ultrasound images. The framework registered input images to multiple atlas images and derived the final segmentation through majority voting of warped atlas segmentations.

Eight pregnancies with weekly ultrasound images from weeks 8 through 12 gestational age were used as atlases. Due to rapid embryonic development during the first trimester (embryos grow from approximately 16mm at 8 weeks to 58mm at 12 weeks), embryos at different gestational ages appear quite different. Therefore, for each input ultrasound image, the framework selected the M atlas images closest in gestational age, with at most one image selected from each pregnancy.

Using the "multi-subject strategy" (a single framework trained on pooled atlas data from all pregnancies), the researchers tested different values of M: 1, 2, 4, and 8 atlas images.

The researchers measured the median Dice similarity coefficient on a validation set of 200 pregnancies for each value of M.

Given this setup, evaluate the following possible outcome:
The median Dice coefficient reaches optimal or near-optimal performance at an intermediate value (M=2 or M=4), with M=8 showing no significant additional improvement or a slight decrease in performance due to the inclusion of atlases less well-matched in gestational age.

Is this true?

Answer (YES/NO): YES